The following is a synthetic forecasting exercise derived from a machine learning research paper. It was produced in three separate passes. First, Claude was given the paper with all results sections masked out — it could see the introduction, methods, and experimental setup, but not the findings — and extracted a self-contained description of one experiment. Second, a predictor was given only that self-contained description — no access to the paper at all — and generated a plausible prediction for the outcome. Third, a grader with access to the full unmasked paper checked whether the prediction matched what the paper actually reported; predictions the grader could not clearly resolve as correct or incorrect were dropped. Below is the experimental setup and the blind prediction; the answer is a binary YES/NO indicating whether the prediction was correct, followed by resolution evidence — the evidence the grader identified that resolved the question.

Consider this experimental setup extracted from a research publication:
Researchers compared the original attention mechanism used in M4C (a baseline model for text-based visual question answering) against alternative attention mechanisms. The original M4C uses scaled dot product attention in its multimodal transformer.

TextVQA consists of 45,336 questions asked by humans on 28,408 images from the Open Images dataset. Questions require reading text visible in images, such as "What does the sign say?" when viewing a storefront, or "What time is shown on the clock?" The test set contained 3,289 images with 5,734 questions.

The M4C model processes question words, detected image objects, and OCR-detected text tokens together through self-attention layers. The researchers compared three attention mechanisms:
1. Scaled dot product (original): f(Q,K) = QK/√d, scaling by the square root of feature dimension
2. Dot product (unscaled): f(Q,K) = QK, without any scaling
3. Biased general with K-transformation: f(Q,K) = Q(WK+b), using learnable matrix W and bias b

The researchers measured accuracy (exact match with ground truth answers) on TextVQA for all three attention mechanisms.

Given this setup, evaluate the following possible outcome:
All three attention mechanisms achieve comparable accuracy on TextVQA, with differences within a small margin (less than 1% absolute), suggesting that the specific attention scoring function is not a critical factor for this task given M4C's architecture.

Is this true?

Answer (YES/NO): NO